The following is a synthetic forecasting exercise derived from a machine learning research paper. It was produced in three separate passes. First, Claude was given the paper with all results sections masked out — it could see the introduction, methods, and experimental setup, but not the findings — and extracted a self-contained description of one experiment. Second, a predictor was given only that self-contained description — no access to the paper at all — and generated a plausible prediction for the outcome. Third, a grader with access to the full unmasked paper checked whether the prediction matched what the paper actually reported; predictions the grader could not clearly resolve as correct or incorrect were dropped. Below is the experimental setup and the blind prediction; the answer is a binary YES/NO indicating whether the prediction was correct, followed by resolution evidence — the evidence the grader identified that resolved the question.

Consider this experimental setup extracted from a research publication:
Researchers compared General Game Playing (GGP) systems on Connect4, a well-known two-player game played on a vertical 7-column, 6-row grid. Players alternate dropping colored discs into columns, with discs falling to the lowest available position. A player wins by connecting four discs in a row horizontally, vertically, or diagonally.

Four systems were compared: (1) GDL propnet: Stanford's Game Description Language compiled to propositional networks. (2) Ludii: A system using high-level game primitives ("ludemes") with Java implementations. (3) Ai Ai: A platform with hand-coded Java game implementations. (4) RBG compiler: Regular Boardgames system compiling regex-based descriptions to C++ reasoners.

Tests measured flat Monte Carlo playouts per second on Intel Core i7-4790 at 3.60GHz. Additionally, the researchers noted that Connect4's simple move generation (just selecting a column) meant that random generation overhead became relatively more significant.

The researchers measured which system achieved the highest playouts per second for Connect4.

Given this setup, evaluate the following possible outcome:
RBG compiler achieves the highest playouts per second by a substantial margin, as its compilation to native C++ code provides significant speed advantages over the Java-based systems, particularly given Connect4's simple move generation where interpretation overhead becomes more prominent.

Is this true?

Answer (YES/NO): NO